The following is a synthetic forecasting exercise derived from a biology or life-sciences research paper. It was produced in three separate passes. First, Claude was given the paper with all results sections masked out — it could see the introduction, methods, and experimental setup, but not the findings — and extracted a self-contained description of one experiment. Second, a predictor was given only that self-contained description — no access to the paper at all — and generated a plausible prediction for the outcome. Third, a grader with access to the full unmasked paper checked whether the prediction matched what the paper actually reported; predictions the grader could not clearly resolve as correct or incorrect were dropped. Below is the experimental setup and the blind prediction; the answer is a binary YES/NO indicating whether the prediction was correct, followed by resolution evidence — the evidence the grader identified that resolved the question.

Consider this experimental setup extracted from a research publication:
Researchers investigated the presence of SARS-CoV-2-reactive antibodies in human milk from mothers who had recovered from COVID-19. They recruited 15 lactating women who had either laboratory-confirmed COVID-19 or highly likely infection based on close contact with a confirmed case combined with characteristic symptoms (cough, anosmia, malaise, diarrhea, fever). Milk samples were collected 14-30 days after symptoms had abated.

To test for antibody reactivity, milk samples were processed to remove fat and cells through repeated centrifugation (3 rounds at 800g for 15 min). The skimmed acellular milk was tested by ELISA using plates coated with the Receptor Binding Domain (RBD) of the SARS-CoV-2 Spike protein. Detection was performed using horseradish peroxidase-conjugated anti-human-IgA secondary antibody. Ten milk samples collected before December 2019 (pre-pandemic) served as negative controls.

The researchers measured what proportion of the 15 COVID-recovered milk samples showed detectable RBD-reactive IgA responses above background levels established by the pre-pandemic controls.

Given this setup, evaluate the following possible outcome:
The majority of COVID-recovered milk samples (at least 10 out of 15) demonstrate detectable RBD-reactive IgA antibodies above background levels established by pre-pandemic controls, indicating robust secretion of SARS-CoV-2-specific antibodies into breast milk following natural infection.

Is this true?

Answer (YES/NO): YES